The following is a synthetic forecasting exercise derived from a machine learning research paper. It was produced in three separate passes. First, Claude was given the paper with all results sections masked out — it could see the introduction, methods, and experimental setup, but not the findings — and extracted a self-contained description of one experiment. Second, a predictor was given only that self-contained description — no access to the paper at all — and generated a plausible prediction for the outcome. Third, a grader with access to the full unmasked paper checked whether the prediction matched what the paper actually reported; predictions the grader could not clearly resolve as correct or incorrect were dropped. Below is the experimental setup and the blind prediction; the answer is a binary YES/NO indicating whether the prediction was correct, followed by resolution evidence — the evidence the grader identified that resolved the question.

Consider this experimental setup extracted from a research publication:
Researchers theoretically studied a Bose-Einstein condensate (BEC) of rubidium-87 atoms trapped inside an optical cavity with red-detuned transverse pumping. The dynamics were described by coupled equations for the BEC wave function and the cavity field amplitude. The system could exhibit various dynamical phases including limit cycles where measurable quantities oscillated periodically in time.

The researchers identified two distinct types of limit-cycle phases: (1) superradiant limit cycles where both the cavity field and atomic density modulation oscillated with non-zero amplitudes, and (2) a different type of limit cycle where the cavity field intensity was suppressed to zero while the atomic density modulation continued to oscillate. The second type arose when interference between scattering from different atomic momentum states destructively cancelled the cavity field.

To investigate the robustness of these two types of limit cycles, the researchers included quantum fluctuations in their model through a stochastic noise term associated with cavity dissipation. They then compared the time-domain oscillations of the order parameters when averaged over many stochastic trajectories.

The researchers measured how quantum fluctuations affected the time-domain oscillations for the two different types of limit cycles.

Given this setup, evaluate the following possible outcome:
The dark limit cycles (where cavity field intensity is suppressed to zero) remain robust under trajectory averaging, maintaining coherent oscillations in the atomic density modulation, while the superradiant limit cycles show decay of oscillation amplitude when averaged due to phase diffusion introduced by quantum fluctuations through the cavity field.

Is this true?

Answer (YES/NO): YES